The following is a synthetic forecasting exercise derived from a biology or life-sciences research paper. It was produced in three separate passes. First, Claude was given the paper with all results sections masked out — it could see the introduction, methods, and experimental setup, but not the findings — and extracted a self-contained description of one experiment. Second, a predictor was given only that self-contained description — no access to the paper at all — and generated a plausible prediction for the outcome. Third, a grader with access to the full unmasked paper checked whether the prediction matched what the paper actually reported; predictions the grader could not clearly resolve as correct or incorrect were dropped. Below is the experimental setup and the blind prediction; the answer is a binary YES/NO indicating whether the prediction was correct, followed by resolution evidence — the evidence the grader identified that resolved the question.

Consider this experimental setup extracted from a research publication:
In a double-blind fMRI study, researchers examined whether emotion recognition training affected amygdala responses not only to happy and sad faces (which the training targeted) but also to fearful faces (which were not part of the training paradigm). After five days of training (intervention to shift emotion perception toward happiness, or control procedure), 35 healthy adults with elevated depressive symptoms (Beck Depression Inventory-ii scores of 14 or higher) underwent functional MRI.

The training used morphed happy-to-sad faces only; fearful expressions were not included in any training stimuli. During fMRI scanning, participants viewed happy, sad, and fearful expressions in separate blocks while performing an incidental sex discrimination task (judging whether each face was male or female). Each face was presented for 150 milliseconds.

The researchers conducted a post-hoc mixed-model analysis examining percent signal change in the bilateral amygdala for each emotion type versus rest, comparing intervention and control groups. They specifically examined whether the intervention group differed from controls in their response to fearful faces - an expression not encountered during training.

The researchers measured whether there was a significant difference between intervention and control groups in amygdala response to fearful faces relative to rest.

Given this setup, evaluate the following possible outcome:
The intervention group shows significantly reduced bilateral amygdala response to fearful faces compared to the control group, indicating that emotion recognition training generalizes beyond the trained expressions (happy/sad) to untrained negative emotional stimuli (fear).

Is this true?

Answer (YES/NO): NO